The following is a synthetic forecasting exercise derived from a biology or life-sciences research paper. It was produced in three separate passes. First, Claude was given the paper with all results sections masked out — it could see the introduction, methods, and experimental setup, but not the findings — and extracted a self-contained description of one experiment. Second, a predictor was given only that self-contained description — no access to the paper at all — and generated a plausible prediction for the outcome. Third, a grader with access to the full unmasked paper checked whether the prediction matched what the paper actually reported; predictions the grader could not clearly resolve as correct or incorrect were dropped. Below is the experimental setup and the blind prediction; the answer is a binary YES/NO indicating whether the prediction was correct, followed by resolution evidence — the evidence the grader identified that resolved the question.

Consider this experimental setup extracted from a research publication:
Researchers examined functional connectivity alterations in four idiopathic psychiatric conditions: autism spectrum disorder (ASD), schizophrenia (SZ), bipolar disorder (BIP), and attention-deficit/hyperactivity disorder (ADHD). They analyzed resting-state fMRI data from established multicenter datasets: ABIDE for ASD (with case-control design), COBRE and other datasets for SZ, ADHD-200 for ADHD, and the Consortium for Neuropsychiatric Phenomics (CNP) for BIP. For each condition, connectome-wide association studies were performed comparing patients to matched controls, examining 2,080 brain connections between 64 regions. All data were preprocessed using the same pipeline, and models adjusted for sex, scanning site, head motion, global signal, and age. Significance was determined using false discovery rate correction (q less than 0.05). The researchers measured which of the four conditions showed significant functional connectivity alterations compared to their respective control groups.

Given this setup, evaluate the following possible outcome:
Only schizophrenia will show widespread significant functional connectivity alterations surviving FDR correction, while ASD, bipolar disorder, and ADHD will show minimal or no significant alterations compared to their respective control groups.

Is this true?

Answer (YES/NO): NO